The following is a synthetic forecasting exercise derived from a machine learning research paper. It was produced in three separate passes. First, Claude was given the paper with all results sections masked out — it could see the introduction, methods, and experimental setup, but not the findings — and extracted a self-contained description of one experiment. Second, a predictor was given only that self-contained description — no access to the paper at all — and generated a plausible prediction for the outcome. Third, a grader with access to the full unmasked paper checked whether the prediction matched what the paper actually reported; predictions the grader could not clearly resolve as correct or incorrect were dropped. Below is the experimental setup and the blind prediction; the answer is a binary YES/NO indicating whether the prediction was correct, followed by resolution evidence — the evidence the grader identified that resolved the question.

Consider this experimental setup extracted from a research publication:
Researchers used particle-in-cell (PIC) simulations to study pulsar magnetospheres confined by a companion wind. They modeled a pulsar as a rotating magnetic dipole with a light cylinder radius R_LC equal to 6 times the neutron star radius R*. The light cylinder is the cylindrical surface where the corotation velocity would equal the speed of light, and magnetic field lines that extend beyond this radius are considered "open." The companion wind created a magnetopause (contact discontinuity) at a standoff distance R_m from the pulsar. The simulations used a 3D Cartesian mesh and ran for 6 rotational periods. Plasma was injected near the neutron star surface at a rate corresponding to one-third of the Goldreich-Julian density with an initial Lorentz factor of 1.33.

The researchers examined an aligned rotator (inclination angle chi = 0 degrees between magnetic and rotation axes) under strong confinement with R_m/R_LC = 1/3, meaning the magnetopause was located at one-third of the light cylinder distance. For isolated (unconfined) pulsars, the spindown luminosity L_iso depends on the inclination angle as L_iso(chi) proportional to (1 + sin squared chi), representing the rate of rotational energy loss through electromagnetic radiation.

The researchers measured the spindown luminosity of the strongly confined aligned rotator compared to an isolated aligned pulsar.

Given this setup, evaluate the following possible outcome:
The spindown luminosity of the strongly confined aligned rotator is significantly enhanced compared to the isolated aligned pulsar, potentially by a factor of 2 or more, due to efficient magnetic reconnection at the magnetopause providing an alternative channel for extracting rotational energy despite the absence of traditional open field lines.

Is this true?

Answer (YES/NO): NO